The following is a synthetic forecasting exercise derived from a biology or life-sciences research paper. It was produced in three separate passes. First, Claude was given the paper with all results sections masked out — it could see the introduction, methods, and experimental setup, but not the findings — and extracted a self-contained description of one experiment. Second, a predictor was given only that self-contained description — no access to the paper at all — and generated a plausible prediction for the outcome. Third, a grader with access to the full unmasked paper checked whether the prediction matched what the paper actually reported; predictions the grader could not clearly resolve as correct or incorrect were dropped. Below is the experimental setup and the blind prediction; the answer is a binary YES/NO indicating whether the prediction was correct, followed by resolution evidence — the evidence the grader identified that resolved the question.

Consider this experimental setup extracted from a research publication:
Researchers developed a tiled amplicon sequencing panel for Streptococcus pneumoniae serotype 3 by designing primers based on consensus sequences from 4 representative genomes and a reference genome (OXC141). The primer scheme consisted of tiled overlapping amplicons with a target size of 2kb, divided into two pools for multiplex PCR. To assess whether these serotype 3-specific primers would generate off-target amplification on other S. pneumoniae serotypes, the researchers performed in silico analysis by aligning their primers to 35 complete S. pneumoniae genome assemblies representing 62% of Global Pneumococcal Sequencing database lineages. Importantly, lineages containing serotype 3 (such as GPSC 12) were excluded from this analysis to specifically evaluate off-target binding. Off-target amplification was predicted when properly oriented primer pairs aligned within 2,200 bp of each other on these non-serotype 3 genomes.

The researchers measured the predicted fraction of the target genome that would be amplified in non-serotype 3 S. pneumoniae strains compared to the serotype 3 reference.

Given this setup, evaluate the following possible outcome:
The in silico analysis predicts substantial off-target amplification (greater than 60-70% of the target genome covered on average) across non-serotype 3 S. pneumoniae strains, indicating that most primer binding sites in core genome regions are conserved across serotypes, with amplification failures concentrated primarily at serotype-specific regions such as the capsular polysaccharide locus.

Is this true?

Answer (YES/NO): YES